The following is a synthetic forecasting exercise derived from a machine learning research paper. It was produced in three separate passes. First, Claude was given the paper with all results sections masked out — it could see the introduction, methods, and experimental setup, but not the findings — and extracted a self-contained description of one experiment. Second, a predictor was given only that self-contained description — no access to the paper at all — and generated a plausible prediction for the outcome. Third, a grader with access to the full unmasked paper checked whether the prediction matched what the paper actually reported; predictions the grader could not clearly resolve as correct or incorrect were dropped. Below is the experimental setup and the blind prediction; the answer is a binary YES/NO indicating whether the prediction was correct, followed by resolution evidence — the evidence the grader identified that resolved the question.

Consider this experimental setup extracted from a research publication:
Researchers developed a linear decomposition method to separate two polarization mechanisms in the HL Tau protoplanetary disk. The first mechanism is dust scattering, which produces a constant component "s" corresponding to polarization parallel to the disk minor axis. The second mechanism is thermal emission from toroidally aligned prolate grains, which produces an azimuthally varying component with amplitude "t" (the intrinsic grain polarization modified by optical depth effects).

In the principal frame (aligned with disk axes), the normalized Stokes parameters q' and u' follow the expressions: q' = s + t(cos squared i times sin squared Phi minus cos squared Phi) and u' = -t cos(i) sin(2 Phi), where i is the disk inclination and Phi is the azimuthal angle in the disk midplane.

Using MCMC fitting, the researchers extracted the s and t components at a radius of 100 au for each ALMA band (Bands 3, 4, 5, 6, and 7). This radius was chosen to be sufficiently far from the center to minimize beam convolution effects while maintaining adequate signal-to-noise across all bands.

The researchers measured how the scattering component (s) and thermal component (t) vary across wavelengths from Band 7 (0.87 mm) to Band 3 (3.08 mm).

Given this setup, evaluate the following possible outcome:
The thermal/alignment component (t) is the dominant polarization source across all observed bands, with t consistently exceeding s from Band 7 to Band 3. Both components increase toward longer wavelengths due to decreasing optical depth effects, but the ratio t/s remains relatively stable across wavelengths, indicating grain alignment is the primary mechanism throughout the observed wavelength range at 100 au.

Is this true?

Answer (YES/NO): NO